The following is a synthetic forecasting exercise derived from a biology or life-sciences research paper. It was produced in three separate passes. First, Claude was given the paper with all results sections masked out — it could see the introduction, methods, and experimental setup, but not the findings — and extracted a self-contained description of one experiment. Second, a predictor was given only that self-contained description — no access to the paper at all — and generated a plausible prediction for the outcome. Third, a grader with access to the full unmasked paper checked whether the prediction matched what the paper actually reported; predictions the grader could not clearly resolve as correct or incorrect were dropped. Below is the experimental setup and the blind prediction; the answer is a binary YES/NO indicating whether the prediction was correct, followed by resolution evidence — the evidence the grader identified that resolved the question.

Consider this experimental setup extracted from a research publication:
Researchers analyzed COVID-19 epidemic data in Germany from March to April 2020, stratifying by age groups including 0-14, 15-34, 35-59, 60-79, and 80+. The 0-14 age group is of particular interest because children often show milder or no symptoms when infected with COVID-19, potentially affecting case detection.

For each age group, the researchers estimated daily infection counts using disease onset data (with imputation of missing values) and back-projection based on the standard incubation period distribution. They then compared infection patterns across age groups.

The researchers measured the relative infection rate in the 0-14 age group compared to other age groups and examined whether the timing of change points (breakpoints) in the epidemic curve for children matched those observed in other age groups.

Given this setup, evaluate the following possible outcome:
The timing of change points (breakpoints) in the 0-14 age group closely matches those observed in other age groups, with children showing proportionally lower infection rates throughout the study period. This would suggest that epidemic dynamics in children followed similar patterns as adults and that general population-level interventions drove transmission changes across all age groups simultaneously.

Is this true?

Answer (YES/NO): YES